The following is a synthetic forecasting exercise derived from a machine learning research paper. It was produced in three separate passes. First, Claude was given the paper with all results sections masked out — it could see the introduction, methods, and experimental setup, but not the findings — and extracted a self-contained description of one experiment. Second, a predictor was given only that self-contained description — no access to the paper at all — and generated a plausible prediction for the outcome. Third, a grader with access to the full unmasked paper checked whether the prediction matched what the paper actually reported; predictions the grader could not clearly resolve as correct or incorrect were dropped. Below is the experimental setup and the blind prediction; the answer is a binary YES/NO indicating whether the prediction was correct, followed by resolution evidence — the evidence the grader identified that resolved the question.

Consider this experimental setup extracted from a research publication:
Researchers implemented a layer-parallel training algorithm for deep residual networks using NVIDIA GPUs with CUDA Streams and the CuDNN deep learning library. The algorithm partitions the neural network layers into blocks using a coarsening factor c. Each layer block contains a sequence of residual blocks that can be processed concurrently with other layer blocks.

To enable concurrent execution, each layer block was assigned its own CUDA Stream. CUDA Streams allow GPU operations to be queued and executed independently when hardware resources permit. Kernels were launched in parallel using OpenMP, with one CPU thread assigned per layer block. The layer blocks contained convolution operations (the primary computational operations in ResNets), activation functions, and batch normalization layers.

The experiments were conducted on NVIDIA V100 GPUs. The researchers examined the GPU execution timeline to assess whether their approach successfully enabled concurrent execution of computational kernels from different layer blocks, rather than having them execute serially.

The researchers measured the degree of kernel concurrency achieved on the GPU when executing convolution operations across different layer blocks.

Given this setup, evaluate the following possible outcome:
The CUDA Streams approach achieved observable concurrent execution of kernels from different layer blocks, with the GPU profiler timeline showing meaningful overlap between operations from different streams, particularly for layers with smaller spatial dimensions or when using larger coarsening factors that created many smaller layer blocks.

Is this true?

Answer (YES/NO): NO